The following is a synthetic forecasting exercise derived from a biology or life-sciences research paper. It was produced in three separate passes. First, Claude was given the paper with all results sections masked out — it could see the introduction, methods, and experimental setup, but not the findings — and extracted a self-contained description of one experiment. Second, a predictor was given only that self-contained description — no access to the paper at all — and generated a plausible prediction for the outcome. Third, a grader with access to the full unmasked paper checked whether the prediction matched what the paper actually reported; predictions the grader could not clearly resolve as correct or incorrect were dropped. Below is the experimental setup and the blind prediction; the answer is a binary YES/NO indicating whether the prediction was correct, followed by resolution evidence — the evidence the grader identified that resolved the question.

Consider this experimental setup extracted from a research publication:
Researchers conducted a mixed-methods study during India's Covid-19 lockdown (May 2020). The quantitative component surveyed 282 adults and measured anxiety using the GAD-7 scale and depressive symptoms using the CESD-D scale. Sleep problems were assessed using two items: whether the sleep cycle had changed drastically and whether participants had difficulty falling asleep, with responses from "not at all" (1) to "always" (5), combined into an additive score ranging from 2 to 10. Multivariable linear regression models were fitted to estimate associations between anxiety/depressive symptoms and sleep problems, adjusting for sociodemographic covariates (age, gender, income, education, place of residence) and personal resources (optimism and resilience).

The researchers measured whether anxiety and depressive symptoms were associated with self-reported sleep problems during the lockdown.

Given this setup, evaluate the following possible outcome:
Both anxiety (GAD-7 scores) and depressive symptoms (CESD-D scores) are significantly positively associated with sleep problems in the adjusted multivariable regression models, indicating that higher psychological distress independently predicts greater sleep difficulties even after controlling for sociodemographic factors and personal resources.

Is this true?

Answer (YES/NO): YES